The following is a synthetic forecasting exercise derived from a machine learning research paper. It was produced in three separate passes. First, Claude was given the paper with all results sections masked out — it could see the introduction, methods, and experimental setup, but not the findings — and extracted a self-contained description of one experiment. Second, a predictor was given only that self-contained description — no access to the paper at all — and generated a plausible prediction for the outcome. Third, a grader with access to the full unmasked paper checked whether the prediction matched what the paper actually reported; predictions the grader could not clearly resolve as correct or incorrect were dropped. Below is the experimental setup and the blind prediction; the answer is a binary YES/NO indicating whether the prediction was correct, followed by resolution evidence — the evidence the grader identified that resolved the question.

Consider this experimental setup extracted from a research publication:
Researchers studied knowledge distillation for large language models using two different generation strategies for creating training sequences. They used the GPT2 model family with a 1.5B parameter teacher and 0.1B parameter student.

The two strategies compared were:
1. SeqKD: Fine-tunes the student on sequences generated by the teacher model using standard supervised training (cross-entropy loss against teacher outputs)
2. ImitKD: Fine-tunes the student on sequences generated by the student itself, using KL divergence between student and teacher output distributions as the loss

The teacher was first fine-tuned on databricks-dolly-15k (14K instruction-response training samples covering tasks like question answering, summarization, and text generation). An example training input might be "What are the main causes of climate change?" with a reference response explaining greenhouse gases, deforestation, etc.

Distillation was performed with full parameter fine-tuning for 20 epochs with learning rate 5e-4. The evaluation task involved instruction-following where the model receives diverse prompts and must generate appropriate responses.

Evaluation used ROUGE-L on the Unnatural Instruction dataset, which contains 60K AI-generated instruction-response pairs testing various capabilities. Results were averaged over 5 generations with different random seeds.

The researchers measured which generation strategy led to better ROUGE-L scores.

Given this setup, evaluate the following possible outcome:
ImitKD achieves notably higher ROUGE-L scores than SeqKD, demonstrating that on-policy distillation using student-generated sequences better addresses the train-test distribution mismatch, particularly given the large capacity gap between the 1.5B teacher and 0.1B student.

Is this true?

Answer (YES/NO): NO